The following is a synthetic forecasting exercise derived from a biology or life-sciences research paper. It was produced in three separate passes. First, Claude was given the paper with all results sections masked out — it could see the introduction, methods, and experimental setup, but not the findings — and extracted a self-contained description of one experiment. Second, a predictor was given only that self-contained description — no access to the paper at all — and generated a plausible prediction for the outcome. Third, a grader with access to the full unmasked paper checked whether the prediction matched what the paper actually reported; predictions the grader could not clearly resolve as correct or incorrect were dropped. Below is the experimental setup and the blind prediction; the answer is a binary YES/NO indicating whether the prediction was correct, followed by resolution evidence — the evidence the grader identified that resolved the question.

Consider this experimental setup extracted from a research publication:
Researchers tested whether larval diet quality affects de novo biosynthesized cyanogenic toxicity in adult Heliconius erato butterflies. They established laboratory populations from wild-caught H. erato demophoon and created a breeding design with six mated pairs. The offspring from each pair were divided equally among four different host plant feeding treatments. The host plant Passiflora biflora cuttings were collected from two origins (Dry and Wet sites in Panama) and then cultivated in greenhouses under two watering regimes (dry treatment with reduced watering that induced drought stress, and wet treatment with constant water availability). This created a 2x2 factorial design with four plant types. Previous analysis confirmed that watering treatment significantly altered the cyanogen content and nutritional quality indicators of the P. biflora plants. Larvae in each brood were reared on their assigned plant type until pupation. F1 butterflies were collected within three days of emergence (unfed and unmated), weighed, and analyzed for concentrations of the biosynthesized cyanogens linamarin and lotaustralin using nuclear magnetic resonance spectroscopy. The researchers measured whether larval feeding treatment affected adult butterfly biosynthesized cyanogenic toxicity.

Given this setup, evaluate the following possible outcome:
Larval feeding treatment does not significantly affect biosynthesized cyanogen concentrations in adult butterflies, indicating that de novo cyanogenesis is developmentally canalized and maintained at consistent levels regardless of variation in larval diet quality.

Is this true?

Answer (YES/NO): YES